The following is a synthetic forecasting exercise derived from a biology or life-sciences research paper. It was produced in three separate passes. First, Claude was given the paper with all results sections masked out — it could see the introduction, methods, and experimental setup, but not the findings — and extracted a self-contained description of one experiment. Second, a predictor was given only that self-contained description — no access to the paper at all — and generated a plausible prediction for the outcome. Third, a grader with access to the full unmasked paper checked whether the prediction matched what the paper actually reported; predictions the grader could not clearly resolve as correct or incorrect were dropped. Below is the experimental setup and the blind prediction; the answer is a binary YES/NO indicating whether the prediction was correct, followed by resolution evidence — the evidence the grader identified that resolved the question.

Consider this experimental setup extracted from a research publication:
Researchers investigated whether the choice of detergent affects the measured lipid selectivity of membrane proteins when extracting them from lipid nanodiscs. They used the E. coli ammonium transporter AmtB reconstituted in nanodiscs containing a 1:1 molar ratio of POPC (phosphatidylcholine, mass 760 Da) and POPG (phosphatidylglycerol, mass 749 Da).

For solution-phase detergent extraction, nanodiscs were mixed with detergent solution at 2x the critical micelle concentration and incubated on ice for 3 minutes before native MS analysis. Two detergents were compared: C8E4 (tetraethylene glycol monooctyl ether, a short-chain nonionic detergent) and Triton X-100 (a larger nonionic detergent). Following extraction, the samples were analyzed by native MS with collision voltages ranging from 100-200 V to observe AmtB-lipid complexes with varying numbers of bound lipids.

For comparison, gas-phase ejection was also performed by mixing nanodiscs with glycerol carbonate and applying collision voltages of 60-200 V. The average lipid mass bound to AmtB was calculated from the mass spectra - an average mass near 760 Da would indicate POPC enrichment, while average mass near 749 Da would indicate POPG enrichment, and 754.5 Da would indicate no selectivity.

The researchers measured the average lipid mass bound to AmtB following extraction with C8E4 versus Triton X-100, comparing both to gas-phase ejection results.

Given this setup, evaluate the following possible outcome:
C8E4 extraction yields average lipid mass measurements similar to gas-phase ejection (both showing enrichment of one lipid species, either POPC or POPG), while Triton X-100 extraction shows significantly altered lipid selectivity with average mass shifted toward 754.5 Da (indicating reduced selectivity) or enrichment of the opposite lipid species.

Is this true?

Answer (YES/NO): NO